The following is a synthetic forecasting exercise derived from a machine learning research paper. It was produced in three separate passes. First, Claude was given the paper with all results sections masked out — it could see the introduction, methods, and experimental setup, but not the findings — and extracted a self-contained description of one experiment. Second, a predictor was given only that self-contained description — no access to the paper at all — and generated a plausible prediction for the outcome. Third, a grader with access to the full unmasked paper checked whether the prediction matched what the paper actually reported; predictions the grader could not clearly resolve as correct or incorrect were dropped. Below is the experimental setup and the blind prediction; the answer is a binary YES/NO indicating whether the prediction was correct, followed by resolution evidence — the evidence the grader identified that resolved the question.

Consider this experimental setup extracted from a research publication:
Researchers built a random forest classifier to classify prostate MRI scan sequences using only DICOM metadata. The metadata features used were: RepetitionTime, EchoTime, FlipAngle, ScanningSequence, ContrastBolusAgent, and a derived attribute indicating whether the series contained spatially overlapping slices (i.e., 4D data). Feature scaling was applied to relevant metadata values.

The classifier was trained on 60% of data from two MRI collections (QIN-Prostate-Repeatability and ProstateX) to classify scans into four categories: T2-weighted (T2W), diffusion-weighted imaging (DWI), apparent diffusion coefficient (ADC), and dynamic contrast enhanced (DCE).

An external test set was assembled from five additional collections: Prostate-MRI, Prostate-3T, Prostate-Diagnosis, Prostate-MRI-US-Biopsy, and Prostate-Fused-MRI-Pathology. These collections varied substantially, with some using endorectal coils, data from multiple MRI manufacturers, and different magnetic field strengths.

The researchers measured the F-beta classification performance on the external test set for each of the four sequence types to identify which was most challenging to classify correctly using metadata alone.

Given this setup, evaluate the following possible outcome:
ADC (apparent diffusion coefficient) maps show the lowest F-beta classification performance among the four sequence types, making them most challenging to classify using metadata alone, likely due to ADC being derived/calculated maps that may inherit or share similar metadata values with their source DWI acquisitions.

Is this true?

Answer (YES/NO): NO